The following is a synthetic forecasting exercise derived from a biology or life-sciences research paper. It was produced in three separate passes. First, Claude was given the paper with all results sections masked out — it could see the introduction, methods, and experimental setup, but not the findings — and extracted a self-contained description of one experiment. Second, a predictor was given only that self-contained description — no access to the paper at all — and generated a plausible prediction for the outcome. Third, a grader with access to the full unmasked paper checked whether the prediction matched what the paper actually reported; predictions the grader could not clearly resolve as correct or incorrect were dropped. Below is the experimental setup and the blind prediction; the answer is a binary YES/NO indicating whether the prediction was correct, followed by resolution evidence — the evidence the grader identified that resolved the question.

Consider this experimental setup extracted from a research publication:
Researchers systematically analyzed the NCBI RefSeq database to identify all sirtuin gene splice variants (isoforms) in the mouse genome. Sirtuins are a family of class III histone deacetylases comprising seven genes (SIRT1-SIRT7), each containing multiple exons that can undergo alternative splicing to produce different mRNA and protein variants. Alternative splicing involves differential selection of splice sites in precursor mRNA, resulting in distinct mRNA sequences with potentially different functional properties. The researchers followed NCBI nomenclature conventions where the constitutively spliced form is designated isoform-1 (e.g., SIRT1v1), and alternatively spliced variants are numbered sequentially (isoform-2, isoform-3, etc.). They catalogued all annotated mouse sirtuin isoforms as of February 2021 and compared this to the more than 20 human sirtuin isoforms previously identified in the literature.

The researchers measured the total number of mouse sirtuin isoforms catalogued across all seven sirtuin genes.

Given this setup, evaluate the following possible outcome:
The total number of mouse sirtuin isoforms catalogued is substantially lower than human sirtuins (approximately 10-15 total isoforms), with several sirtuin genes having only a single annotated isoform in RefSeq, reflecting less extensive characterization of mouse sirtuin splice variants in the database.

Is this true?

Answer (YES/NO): NO